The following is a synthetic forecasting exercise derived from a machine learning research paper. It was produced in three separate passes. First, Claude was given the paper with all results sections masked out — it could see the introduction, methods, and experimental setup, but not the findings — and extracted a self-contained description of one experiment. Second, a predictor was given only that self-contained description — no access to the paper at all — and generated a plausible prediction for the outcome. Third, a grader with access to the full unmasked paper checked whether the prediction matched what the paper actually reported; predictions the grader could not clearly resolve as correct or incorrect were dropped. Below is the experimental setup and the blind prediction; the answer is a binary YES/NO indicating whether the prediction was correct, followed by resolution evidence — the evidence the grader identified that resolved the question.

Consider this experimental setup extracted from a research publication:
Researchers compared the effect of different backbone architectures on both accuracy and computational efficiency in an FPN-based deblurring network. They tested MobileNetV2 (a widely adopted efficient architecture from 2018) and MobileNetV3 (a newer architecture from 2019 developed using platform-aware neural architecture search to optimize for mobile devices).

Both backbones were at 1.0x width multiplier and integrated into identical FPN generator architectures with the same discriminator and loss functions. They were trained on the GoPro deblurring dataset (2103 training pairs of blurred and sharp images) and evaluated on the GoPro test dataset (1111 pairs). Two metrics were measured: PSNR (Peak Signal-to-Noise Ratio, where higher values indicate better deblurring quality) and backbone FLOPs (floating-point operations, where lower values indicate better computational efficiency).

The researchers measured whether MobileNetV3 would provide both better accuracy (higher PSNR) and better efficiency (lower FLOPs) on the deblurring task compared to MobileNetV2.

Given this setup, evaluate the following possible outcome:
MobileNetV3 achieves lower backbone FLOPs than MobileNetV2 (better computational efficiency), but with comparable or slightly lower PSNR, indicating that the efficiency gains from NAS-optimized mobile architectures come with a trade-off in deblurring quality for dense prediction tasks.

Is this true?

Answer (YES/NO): YES